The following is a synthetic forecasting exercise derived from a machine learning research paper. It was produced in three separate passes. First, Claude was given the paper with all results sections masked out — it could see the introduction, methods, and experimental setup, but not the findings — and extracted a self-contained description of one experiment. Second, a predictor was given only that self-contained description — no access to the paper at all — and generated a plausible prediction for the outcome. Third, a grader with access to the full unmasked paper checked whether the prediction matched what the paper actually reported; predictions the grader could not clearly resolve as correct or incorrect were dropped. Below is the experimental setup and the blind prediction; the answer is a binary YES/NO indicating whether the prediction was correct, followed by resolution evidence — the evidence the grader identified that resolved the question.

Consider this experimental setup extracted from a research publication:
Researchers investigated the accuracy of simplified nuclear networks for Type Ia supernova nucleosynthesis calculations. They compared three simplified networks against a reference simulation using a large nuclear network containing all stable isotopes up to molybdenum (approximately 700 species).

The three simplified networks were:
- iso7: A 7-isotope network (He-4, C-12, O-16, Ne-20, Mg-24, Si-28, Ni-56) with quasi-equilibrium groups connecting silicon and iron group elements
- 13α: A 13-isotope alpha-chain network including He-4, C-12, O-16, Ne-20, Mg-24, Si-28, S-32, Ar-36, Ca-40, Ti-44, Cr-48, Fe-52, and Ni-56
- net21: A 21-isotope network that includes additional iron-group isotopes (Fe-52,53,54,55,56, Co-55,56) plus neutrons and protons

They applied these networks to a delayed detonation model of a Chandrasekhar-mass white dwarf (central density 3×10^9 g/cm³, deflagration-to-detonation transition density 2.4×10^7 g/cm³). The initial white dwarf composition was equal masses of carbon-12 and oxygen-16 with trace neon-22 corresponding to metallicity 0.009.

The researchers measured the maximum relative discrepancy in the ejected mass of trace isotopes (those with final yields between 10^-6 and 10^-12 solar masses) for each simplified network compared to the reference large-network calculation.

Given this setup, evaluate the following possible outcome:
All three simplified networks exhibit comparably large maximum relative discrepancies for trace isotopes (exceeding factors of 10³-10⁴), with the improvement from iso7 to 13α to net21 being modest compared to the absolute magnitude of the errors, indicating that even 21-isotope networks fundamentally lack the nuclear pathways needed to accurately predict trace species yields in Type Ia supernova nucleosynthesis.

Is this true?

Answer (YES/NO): NO